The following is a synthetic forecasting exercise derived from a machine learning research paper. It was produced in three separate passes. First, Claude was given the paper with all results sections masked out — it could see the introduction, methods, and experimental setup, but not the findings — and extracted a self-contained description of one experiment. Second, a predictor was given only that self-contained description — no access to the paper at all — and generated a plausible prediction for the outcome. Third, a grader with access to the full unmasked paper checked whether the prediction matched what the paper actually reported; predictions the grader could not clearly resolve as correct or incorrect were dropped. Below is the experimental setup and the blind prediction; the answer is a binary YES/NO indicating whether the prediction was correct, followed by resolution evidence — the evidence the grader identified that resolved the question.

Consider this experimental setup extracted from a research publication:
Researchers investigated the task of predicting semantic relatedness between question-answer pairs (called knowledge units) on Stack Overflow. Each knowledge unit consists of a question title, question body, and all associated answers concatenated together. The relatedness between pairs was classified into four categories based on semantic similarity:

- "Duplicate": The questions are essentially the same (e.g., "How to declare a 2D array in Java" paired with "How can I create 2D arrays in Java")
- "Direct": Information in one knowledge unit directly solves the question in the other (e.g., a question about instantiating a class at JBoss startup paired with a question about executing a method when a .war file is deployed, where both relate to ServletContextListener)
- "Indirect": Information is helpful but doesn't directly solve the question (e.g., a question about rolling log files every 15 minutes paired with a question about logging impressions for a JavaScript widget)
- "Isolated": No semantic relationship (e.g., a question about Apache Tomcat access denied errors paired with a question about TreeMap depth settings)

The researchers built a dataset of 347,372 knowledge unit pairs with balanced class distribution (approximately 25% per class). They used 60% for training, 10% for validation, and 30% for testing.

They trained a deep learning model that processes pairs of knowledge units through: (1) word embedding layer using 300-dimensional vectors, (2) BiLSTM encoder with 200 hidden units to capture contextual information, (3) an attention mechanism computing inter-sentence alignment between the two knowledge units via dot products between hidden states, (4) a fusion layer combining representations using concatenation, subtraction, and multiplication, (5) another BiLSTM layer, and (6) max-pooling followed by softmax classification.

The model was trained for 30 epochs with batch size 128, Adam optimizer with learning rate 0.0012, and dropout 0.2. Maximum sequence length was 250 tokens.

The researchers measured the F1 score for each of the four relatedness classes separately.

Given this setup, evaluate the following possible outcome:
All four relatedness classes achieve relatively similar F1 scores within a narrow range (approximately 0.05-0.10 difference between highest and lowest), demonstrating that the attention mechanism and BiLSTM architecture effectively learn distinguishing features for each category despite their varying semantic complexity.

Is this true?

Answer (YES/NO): NO